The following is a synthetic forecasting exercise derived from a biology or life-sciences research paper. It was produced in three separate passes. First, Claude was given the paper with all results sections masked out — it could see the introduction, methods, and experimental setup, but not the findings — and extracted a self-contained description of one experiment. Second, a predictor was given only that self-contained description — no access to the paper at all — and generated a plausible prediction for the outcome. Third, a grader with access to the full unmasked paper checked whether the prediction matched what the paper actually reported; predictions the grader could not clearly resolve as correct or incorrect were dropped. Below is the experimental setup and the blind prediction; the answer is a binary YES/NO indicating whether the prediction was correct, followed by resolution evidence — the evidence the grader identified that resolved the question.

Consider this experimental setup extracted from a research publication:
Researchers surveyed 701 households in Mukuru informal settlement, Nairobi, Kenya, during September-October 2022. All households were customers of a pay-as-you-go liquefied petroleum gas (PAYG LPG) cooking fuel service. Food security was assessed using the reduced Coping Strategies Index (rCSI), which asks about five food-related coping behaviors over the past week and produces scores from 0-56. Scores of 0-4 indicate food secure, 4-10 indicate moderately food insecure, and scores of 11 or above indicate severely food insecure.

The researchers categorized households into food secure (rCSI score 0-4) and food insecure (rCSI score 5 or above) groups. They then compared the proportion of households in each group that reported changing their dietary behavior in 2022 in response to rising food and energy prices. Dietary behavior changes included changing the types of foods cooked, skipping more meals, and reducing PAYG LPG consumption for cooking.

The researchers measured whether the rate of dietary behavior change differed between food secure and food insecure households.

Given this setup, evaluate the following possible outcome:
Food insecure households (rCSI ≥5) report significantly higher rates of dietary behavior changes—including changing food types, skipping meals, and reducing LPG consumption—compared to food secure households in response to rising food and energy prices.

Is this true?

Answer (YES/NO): YES